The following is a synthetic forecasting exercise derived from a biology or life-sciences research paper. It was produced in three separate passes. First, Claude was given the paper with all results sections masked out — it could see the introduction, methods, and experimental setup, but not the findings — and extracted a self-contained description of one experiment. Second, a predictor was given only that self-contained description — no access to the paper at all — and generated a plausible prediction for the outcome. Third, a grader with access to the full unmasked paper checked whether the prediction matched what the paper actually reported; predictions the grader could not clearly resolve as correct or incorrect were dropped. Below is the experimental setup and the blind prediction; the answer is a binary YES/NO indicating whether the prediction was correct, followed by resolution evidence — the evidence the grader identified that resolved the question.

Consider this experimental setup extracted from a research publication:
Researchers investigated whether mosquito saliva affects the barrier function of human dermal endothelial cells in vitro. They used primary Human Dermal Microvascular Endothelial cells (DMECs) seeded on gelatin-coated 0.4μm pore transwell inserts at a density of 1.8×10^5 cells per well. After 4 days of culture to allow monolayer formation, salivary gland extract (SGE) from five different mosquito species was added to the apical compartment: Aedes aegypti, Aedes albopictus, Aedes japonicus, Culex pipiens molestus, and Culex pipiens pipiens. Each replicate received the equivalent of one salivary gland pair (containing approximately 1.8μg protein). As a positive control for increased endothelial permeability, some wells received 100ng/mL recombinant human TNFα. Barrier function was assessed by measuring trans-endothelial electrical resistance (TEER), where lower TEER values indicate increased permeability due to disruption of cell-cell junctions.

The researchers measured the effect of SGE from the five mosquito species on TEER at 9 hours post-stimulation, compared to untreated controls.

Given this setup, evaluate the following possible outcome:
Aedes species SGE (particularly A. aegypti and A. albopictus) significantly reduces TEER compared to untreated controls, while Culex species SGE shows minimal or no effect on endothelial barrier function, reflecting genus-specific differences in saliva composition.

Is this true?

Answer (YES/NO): NO